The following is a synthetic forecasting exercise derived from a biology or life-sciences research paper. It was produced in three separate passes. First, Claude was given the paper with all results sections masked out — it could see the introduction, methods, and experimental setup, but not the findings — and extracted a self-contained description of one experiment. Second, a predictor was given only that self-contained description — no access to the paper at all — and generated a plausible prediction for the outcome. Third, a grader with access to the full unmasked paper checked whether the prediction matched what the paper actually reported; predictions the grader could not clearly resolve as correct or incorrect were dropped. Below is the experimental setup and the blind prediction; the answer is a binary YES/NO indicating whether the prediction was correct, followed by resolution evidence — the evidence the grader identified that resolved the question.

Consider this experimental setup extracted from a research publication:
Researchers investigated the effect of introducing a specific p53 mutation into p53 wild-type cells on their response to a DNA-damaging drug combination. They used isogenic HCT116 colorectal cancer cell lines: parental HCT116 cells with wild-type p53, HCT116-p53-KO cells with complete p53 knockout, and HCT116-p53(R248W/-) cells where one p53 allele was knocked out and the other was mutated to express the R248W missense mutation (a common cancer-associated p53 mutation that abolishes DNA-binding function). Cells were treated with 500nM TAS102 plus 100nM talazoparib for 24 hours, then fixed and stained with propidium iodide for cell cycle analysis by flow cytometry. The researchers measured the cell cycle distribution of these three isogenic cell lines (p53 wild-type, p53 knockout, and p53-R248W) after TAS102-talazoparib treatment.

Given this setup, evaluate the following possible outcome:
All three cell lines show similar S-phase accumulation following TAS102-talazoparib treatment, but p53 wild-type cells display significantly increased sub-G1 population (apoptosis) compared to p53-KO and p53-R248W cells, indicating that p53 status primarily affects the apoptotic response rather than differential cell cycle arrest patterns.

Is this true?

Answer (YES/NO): NO